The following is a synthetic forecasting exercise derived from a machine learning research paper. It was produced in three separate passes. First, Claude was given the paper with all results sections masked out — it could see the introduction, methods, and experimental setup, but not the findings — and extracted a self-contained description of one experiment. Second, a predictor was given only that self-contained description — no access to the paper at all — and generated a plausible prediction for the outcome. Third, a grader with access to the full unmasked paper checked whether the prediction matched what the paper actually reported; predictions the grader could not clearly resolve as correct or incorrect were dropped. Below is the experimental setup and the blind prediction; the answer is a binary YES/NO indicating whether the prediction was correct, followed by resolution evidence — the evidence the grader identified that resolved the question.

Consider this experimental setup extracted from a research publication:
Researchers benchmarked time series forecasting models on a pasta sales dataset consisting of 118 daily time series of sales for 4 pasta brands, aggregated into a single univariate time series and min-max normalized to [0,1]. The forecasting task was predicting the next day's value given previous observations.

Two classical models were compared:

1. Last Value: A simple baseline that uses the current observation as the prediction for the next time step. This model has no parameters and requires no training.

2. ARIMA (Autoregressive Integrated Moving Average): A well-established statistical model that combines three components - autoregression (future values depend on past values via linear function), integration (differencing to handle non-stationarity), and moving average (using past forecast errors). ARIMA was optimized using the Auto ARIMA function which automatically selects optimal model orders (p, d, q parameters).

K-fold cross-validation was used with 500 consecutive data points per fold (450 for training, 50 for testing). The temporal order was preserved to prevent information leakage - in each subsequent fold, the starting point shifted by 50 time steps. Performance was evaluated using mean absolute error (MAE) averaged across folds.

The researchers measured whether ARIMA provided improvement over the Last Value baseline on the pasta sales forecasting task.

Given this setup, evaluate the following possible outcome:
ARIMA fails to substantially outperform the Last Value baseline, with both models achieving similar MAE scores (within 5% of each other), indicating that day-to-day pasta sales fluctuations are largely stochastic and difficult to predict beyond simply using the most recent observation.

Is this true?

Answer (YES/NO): NO